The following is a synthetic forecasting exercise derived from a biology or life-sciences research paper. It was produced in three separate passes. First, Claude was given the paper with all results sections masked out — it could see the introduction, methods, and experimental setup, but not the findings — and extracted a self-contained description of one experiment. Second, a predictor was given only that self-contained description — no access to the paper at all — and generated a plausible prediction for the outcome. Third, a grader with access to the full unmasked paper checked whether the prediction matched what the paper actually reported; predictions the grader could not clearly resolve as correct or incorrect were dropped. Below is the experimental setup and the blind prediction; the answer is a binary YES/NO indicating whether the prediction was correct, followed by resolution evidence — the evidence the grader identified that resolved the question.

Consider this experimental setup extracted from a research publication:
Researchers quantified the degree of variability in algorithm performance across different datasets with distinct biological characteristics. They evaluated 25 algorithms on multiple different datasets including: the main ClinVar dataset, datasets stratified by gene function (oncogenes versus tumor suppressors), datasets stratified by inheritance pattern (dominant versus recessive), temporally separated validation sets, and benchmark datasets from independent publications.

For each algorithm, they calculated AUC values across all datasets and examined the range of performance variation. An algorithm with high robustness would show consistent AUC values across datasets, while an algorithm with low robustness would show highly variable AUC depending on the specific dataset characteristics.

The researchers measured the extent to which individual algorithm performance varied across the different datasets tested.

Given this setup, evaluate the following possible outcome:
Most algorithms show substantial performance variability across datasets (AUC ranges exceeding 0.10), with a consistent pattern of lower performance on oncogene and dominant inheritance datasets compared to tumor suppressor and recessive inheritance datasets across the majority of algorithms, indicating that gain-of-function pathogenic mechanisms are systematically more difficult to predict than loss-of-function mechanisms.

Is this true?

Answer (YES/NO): NO